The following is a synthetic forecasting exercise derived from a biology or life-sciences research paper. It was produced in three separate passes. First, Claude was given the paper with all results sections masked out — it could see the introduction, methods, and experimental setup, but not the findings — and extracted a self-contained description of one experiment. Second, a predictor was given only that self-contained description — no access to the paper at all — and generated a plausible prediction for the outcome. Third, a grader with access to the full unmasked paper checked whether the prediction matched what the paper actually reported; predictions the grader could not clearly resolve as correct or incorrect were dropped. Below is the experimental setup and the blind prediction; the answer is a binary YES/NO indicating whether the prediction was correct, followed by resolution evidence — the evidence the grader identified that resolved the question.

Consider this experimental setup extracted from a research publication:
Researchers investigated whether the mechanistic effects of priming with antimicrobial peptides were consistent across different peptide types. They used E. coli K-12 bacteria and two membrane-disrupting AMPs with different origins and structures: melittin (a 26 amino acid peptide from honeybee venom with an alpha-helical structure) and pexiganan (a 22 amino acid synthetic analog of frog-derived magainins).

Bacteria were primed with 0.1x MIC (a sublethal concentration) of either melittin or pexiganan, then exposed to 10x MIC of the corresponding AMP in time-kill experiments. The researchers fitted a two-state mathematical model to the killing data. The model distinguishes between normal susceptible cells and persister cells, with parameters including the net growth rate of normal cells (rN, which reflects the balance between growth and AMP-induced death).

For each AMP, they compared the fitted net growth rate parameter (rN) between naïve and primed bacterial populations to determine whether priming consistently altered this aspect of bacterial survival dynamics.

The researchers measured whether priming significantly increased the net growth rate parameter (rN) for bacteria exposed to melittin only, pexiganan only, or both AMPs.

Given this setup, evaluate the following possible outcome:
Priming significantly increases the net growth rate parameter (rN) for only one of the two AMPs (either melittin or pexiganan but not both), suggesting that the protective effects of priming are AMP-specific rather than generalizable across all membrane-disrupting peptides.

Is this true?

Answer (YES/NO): NO